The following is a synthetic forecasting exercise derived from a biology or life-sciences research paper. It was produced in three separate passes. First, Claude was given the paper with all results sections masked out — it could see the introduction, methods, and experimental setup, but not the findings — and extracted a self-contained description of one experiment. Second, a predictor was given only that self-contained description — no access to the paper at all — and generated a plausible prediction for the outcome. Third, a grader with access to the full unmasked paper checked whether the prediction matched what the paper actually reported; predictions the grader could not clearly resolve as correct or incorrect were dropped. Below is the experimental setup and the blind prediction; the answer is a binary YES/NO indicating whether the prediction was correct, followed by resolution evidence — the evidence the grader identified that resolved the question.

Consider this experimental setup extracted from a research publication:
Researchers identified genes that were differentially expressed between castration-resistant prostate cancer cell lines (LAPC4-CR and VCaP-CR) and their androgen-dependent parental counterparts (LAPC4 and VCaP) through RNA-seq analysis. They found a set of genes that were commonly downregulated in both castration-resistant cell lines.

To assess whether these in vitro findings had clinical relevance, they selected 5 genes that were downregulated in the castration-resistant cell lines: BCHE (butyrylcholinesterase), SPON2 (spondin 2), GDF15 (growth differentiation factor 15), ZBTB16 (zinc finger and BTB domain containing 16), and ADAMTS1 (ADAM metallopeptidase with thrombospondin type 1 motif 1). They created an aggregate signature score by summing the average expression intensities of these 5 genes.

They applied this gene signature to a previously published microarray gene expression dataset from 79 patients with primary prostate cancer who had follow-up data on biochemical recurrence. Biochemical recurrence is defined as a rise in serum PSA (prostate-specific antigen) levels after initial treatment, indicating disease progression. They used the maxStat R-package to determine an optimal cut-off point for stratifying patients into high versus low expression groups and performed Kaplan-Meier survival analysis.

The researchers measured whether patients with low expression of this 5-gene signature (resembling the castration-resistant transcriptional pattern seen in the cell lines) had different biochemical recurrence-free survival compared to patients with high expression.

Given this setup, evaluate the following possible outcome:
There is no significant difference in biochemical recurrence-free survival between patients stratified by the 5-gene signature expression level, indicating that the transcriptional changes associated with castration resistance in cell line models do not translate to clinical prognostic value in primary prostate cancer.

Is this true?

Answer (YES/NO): NO